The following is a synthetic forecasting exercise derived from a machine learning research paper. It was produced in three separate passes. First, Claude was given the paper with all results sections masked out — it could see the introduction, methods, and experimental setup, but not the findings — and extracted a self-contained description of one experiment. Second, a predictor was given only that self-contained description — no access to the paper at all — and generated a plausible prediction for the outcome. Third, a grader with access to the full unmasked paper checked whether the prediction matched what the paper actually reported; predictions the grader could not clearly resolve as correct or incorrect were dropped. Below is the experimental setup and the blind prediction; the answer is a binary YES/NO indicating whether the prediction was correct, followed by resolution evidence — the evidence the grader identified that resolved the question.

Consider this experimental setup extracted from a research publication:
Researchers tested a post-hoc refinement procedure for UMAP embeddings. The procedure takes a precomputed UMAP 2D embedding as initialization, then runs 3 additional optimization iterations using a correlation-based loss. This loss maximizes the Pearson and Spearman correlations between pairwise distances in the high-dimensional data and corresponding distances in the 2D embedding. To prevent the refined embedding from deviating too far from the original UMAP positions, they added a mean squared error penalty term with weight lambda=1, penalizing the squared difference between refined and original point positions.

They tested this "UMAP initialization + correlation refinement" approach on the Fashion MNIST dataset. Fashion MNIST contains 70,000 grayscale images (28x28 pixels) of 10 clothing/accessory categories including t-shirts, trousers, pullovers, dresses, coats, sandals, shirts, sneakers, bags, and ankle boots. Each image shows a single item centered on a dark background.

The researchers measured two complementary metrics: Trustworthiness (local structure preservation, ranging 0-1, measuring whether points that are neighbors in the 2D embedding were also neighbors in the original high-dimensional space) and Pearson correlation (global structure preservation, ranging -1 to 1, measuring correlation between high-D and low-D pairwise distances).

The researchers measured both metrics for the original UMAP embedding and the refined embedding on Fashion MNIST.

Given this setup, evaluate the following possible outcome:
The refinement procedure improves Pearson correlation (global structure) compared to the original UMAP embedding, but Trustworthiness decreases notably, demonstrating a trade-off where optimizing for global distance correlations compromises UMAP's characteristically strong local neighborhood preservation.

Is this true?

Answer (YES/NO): YES